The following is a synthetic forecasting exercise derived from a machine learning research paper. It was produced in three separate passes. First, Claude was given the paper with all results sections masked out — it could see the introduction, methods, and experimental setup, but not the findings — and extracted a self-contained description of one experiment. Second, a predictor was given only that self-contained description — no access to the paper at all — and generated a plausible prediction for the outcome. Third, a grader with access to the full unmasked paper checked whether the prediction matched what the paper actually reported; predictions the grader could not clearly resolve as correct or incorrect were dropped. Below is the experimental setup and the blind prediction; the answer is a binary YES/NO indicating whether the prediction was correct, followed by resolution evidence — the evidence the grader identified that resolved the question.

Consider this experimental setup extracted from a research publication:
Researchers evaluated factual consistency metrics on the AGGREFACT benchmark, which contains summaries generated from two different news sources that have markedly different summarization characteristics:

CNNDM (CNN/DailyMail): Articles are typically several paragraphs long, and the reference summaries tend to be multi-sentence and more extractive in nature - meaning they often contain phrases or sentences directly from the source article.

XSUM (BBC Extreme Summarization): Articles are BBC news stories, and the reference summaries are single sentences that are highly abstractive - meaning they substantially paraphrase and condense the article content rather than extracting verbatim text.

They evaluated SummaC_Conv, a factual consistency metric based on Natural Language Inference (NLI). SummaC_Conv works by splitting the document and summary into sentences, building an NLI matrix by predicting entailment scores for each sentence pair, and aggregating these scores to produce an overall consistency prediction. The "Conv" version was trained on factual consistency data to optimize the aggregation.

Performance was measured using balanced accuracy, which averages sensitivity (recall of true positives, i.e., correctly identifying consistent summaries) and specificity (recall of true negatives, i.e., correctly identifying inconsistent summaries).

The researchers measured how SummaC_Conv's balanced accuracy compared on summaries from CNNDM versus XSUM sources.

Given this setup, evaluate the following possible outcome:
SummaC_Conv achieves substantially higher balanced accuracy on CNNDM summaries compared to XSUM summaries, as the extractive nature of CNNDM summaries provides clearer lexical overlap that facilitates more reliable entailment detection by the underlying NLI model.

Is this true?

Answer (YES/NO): YES